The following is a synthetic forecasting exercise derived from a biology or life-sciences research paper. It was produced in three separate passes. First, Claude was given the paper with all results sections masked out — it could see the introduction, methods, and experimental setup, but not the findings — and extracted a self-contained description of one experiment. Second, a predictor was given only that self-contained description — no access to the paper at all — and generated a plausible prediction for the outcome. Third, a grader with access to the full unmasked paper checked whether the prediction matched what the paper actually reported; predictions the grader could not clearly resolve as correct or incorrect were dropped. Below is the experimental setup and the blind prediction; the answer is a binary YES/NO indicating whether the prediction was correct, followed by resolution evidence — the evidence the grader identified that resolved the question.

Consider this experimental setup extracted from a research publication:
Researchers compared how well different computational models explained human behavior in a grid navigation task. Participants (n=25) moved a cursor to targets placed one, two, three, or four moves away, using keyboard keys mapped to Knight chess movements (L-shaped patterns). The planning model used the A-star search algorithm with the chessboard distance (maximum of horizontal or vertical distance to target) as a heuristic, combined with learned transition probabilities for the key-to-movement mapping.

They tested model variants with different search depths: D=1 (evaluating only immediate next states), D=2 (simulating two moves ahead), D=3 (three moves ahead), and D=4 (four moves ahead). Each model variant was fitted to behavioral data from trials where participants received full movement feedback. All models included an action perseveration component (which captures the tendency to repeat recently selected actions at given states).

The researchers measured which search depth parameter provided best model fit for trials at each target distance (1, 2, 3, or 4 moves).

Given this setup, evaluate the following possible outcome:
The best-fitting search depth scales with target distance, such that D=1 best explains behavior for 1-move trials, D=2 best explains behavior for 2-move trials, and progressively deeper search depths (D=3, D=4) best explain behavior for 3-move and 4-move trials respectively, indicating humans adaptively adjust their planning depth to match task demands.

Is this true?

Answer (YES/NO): NO